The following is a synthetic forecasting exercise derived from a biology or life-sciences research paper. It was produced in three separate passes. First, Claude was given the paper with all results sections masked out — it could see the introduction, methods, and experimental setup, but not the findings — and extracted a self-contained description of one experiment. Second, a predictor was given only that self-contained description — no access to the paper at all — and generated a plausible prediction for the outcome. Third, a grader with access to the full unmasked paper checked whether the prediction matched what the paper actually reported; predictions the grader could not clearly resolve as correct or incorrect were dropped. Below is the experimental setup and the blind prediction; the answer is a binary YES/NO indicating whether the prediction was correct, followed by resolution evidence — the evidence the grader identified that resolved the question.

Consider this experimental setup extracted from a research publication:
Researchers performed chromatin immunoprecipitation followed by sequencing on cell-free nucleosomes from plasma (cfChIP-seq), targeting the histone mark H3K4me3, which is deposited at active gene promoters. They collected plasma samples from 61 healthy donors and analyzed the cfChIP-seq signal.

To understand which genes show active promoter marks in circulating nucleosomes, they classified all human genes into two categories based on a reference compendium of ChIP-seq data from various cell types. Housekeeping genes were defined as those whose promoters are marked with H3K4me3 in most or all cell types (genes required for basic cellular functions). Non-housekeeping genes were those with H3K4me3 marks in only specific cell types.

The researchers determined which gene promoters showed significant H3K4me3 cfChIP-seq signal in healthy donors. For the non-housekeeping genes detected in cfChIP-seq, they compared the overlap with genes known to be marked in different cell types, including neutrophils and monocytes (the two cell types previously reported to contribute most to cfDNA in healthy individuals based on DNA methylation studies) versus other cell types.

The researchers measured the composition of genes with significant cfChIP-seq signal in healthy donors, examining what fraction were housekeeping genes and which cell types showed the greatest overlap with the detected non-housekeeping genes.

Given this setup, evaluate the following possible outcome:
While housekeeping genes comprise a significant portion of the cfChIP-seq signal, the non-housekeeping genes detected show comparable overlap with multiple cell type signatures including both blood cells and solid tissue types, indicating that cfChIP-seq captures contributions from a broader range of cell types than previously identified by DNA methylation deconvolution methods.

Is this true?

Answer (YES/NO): NO